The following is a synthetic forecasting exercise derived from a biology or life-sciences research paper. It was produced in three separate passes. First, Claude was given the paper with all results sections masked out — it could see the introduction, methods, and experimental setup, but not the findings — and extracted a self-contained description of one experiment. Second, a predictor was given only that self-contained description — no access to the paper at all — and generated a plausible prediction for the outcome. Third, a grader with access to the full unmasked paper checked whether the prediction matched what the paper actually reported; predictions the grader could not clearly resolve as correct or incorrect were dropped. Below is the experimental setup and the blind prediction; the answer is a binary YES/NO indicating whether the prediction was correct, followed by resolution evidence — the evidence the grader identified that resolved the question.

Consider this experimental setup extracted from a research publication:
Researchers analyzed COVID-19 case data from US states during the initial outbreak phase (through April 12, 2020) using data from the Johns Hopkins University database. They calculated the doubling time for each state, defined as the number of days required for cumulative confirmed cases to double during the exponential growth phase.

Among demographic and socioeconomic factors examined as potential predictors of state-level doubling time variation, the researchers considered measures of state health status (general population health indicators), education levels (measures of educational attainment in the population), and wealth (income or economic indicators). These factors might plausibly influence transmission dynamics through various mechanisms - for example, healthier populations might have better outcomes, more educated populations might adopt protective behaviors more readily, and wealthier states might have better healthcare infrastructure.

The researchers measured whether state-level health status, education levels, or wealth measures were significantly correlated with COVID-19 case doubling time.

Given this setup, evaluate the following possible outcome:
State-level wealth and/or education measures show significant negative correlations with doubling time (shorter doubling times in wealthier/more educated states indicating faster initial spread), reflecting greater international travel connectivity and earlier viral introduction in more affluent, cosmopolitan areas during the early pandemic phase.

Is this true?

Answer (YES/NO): NO